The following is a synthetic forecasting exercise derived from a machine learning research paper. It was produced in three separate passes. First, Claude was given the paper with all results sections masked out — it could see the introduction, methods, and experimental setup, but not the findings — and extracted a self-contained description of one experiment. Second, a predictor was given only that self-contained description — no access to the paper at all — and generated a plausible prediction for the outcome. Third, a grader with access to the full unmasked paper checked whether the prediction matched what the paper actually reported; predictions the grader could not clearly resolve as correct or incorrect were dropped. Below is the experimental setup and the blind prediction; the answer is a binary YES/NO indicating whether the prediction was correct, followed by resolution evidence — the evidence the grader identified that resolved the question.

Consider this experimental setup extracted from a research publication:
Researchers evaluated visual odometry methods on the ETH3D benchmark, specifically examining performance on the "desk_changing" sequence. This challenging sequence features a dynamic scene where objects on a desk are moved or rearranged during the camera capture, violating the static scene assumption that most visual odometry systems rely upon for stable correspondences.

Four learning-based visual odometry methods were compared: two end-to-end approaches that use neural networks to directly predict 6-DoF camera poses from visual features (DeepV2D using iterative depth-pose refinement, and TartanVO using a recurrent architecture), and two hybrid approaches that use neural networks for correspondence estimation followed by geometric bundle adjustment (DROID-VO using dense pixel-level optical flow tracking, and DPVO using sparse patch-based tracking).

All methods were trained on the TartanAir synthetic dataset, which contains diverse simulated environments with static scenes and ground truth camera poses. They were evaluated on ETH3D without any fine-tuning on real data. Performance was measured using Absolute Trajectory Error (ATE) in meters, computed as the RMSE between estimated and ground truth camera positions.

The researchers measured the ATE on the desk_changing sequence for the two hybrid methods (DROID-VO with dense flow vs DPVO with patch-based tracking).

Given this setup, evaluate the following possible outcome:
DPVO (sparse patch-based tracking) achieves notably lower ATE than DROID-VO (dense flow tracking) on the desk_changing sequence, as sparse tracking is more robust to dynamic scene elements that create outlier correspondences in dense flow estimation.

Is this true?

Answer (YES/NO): NO